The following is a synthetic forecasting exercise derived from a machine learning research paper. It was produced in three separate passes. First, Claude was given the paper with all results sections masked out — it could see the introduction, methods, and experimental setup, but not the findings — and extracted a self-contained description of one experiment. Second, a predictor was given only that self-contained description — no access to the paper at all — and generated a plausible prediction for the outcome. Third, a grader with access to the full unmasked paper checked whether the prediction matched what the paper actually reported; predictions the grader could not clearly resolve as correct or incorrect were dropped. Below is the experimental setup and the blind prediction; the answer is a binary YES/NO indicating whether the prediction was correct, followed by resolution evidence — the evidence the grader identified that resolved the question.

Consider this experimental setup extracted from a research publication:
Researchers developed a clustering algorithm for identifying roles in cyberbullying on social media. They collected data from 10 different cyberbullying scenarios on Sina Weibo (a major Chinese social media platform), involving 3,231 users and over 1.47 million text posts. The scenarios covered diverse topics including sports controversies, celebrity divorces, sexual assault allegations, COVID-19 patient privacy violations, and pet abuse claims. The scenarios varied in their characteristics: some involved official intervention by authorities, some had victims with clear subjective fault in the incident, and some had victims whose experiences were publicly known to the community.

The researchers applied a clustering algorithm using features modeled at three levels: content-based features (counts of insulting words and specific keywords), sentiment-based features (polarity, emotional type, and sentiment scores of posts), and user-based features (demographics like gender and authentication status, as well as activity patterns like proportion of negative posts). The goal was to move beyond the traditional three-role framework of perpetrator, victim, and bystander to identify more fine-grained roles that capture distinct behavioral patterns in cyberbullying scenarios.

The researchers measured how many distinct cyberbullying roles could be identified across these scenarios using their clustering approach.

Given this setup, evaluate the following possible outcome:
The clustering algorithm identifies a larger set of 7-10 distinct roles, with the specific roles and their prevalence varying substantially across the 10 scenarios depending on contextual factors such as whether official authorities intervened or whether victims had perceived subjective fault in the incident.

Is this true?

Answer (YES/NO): YES